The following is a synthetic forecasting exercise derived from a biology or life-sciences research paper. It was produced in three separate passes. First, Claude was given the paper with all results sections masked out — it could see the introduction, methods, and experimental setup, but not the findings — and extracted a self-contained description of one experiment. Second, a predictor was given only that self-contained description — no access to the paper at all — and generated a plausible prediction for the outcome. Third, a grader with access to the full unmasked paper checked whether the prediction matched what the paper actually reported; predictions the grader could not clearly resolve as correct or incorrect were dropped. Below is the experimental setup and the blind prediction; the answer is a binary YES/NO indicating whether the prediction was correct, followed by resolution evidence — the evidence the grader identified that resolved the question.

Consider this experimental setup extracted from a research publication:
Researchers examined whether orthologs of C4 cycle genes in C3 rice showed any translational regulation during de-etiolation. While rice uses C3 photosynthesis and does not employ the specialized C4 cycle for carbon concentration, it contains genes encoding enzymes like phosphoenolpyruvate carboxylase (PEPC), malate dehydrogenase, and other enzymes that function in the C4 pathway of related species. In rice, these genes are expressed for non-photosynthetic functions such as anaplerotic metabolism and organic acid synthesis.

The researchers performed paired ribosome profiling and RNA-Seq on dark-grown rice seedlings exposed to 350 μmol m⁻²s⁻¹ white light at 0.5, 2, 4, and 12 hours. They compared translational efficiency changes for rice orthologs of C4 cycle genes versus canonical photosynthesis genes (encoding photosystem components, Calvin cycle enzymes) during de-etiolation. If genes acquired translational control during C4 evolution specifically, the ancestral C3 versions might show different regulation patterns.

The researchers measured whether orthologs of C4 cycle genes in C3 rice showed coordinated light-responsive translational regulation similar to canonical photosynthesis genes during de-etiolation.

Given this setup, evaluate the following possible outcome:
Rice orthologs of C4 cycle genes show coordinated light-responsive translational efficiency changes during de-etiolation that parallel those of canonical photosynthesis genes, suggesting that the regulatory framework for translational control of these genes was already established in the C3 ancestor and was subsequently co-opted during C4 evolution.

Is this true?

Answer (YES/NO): NO